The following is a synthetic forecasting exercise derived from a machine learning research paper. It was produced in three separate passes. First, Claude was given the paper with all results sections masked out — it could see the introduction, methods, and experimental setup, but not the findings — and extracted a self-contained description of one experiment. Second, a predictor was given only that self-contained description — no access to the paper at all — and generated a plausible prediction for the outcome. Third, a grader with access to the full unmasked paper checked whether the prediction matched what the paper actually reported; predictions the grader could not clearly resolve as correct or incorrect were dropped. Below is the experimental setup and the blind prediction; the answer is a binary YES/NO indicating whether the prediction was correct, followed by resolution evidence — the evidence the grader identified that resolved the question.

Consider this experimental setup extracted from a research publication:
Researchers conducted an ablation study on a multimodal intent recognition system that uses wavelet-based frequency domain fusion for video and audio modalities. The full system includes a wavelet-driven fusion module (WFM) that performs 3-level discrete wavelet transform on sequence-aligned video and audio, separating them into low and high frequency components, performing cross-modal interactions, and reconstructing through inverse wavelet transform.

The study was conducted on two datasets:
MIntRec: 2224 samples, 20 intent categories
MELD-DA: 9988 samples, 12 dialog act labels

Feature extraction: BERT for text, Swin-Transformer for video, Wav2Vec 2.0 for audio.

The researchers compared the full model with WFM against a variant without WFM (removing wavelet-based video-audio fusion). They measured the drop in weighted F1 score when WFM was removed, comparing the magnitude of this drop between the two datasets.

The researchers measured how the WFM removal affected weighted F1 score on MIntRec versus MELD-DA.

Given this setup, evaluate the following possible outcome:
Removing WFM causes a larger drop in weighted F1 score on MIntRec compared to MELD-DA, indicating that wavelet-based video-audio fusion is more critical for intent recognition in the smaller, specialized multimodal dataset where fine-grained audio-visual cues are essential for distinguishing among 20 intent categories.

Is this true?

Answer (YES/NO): YES